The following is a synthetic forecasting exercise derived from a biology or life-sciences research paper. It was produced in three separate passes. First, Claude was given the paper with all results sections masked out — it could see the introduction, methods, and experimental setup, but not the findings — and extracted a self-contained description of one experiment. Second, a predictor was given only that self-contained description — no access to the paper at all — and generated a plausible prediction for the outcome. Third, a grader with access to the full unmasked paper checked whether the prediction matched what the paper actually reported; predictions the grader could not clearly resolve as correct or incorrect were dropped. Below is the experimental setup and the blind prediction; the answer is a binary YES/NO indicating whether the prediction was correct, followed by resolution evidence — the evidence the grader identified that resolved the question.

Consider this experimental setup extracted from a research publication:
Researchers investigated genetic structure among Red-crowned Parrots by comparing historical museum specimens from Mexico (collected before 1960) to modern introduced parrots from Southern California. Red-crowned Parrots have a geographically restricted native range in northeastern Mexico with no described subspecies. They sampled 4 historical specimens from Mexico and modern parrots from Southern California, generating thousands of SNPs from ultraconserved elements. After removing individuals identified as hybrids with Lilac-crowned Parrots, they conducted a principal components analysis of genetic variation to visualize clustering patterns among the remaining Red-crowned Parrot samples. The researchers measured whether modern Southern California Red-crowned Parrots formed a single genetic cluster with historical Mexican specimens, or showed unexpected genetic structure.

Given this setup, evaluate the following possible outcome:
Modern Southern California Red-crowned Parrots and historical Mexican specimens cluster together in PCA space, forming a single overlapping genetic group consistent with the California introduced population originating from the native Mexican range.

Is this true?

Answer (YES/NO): NO